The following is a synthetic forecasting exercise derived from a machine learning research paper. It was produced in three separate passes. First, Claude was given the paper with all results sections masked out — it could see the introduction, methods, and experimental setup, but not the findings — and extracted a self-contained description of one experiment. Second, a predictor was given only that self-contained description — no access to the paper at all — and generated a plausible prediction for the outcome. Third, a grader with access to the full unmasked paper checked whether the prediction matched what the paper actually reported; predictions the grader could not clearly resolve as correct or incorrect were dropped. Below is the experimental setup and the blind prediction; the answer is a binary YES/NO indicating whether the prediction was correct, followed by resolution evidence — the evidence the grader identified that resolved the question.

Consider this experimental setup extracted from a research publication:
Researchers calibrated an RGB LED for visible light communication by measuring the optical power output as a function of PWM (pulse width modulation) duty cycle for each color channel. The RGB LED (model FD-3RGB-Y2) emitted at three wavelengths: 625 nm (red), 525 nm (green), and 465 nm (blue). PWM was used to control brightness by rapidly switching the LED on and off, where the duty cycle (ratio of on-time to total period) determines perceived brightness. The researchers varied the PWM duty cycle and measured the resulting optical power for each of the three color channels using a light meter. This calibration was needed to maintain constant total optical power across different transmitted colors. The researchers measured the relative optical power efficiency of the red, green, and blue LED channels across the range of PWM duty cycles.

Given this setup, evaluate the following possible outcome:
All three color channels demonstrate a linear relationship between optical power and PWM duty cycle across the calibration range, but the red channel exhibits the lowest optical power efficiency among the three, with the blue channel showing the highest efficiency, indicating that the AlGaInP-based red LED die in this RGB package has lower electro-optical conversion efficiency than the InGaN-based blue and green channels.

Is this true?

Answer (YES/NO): NO